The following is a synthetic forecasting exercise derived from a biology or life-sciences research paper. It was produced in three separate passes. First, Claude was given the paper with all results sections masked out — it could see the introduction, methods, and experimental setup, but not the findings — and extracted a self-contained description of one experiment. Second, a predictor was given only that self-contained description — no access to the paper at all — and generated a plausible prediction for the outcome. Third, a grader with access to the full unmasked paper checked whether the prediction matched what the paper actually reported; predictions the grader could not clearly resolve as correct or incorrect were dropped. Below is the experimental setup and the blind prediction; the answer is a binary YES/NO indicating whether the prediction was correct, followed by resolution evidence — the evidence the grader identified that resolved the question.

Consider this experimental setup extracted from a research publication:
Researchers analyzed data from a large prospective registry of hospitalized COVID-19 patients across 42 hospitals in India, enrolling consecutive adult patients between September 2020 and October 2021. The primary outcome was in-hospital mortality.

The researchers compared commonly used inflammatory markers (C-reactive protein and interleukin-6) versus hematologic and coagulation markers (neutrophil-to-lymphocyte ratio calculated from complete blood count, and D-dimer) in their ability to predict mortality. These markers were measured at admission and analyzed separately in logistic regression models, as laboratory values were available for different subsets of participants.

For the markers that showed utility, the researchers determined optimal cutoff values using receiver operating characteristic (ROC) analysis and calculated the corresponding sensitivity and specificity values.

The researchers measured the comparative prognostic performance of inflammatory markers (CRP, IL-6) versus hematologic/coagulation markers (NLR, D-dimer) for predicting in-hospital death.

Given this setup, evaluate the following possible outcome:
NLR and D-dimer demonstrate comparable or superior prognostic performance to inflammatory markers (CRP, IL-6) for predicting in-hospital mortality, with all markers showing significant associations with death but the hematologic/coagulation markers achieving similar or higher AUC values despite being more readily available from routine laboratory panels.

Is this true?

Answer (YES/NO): YES